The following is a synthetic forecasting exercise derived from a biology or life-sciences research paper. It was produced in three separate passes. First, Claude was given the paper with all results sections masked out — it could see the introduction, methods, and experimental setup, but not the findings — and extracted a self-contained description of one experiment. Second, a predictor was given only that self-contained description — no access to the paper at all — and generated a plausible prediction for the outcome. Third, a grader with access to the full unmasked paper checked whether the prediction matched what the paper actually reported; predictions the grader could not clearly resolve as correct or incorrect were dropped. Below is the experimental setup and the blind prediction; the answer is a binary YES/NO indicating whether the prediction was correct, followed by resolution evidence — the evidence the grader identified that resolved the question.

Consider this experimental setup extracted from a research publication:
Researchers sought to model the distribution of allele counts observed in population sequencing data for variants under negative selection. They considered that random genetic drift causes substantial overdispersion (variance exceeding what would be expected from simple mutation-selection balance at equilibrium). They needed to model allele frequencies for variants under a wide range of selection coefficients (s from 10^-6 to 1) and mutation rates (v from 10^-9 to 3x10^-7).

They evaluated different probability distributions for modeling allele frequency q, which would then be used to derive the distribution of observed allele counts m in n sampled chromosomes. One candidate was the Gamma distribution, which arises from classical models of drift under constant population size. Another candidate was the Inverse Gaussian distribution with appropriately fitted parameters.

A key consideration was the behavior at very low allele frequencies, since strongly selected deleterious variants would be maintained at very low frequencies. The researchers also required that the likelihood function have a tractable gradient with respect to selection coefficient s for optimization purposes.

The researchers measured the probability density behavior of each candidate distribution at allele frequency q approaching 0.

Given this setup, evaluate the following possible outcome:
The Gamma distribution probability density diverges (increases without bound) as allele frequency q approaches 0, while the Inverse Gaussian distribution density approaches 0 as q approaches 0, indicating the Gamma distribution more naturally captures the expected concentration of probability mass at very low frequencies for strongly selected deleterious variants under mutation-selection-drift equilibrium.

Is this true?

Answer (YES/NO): NO